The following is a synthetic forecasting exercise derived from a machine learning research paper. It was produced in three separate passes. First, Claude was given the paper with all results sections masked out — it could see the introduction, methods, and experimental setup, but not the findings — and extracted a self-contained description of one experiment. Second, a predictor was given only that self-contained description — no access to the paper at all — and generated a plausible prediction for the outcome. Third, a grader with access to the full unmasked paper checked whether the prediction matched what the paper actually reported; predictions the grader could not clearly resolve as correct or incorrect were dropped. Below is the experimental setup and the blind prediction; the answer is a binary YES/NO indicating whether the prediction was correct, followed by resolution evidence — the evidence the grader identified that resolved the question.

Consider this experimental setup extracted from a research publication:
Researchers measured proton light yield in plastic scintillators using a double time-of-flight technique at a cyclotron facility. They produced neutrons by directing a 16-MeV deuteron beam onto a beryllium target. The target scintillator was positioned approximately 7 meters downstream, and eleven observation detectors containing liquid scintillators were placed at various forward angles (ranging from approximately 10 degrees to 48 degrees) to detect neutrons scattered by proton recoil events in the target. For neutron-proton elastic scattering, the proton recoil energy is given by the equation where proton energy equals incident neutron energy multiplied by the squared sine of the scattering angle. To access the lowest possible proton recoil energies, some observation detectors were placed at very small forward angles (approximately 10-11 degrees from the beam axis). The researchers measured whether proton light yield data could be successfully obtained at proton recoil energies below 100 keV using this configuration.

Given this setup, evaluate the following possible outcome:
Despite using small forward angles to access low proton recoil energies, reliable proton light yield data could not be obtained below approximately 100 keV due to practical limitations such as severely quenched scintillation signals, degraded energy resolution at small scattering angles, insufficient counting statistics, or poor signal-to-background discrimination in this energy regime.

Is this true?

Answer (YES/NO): NO